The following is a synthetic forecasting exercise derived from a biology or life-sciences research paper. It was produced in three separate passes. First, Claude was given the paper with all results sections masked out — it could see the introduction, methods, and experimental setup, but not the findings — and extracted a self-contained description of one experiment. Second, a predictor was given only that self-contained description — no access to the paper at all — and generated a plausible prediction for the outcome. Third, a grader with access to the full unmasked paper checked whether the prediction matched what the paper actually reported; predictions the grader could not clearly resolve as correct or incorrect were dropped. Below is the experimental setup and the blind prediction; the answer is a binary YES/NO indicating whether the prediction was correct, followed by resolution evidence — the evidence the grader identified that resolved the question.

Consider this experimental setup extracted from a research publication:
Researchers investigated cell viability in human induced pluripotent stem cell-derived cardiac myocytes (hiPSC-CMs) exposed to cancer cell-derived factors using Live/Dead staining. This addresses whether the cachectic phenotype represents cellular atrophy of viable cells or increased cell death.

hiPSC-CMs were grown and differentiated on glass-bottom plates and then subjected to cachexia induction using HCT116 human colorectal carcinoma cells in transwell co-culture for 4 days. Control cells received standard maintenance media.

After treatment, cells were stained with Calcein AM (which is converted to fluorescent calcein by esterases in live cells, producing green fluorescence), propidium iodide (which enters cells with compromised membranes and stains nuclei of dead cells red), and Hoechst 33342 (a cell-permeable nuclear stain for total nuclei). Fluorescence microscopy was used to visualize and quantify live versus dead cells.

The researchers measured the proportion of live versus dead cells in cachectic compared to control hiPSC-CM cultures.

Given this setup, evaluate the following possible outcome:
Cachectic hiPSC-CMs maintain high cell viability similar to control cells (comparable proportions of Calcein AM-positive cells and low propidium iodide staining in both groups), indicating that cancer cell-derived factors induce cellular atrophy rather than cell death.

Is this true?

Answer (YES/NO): NO